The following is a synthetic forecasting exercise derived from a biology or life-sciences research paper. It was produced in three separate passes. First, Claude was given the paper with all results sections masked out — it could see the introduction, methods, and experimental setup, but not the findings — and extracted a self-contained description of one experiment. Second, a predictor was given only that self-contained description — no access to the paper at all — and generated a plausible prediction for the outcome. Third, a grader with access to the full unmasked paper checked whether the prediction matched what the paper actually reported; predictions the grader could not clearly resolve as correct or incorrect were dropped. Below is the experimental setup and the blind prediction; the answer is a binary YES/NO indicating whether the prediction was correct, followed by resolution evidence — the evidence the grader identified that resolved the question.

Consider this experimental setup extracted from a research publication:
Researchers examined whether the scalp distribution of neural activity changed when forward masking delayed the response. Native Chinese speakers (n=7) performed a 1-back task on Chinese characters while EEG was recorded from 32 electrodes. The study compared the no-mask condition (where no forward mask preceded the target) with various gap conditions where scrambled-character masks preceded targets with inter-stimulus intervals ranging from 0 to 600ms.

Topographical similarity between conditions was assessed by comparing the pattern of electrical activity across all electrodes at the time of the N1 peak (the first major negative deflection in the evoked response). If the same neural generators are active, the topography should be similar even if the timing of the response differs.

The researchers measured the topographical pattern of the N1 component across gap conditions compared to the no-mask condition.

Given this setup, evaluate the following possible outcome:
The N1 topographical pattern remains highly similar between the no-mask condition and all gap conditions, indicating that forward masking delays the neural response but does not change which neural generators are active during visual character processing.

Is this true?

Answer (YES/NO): YES